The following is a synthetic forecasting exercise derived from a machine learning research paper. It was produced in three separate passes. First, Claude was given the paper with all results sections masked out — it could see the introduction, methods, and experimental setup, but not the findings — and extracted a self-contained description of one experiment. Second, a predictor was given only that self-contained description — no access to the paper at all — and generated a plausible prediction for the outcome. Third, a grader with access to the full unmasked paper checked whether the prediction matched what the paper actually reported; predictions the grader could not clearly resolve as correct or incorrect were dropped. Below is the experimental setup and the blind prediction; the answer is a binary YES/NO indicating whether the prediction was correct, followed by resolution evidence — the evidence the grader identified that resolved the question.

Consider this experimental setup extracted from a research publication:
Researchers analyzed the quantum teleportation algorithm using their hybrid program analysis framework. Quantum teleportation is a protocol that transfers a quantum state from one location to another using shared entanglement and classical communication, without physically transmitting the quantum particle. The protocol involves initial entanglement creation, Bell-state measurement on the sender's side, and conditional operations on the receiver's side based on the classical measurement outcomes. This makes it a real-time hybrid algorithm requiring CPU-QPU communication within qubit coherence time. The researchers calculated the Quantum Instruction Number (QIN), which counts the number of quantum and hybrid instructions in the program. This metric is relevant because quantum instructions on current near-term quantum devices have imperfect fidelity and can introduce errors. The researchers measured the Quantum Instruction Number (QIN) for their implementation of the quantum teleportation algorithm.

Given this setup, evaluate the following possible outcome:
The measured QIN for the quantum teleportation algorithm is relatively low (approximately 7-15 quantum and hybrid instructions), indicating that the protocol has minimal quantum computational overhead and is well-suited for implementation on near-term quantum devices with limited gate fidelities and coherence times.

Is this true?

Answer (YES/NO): NO